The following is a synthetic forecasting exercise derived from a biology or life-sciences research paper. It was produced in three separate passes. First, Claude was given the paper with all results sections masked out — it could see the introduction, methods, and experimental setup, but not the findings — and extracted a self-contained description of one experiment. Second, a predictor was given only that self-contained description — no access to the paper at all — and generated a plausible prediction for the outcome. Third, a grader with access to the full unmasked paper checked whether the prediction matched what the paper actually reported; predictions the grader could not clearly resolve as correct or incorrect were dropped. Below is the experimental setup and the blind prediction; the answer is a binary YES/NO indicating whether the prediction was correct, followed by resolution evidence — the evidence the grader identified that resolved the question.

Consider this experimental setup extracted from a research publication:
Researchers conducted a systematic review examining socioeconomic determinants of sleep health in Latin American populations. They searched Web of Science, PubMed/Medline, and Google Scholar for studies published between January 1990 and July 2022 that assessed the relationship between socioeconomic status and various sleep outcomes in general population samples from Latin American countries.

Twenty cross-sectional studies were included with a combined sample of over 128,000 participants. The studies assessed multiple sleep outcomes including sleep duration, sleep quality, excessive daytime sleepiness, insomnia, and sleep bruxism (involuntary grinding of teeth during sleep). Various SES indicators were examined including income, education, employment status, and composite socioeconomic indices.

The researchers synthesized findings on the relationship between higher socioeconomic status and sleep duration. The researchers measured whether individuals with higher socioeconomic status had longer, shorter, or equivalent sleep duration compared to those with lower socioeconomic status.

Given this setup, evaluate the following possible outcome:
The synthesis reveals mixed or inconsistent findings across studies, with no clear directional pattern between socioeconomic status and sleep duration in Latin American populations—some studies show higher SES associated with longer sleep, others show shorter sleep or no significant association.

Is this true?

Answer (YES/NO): NO